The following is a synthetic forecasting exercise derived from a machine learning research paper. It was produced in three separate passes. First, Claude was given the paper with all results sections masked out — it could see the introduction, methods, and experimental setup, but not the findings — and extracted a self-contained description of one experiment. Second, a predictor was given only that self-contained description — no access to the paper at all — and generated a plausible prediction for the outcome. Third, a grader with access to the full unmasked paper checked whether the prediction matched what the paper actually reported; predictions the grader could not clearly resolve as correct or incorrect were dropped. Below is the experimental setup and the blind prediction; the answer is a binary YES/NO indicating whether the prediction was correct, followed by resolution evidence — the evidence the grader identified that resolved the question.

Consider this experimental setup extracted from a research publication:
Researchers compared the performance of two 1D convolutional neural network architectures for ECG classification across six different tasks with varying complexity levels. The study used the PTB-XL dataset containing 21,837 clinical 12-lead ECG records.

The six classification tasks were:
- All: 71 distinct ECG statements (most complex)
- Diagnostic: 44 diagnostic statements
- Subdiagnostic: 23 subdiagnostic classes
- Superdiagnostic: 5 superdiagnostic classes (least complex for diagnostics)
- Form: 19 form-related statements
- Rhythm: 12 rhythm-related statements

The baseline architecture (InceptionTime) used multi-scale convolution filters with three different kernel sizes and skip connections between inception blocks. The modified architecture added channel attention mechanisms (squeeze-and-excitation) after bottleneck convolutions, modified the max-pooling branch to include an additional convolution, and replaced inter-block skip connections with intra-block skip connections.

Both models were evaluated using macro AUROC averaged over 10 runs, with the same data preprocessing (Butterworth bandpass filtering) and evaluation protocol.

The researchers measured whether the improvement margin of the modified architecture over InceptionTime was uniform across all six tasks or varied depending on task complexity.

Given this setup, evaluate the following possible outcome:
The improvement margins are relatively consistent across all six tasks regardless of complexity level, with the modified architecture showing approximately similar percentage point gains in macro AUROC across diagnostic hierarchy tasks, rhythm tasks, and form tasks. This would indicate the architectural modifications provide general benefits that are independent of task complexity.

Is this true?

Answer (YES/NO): NO